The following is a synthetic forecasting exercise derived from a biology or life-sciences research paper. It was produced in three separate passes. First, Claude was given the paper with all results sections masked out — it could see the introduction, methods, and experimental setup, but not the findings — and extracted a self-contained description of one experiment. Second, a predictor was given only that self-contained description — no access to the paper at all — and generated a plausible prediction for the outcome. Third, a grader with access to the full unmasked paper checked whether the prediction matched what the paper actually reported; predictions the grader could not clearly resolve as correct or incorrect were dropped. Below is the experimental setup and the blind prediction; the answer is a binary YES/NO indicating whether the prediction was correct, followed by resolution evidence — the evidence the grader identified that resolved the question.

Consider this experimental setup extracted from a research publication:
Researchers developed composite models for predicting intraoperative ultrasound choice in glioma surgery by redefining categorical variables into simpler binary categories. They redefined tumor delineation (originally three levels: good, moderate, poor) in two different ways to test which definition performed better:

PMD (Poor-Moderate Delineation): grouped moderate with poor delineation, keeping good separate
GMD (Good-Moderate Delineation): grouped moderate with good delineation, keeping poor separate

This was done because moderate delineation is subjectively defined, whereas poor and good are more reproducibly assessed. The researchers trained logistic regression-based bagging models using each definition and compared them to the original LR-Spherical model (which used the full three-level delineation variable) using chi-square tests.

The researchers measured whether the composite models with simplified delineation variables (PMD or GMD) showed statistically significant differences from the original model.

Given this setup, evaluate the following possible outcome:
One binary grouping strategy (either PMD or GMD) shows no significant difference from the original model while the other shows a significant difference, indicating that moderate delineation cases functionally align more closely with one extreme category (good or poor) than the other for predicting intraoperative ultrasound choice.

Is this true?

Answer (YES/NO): NO